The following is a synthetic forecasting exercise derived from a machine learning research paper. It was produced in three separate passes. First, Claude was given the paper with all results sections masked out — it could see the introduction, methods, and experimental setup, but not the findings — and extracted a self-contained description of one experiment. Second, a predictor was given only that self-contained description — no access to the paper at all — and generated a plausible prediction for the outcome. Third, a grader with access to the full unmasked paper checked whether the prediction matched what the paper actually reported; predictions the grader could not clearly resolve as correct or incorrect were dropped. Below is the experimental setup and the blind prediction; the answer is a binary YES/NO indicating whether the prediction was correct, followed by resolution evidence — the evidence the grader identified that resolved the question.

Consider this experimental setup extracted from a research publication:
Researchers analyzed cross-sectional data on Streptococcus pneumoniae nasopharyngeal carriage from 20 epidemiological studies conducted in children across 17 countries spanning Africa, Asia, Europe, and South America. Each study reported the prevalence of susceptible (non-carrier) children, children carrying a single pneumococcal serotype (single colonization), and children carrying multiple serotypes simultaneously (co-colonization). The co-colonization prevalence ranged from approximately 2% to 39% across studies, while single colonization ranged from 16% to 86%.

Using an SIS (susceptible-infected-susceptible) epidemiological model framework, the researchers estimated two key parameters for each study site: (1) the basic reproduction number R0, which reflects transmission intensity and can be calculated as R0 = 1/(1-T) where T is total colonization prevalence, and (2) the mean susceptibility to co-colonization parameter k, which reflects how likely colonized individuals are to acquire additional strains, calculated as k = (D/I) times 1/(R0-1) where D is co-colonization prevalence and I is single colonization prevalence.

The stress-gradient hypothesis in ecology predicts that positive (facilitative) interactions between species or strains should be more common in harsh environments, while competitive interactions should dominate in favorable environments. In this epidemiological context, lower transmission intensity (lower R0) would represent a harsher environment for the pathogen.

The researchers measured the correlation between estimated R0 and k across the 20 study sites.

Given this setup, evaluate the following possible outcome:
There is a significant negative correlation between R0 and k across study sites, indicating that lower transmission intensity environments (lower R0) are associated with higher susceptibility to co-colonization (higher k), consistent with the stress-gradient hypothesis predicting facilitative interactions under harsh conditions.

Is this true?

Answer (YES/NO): YES